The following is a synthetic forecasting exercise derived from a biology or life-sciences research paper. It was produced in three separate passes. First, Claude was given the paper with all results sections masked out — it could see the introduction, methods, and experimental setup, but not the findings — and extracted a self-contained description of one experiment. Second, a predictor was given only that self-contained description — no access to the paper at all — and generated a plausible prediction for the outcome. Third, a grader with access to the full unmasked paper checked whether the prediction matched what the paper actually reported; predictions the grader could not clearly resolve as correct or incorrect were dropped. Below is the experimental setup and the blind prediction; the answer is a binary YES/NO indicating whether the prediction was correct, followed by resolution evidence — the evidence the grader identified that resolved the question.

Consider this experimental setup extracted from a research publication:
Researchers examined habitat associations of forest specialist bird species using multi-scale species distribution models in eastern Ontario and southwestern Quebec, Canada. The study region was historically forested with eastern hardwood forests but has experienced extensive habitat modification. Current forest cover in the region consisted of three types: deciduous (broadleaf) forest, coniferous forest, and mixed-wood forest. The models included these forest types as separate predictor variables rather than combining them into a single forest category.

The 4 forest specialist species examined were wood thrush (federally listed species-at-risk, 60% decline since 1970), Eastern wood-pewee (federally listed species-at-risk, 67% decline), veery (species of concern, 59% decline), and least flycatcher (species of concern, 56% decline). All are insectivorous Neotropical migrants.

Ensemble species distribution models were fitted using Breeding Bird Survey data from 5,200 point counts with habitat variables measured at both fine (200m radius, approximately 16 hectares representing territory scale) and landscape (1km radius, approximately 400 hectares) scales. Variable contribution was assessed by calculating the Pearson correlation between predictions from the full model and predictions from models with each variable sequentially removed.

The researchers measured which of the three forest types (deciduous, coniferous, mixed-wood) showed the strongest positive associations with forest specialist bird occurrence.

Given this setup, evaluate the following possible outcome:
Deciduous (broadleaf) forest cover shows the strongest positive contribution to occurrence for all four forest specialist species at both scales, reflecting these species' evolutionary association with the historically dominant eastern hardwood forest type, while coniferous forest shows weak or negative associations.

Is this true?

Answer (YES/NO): NO